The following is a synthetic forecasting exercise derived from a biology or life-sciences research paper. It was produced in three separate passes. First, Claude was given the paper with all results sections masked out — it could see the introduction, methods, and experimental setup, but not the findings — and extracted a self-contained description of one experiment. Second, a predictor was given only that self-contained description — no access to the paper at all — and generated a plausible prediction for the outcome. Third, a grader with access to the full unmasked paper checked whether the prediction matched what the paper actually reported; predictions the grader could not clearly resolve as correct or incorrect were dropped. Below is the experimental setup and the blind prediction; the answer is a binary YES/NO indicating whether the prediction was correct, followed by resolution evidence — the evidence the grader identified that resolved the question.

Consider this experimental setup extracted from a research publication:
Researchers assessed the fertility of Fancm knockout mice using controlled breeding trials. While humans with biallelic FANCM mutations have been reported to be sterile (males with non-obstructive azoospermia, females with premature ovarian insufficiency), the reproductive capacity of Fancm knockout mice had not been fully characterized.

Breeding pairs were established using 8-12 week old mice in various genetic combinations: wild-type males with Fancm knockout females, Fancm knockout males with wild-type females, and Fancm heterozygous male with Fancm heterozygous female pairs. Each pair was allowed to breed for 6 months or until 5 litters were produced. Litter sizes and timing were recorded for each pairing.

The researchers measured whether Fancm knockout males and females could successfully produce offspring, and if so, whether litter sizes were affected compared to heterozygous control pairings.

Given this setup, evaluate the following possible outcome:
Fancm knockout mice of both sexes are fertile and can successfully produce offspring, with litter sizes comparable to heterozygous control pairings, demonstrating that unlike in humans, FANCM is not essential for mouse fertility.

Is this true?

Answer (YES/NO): NO